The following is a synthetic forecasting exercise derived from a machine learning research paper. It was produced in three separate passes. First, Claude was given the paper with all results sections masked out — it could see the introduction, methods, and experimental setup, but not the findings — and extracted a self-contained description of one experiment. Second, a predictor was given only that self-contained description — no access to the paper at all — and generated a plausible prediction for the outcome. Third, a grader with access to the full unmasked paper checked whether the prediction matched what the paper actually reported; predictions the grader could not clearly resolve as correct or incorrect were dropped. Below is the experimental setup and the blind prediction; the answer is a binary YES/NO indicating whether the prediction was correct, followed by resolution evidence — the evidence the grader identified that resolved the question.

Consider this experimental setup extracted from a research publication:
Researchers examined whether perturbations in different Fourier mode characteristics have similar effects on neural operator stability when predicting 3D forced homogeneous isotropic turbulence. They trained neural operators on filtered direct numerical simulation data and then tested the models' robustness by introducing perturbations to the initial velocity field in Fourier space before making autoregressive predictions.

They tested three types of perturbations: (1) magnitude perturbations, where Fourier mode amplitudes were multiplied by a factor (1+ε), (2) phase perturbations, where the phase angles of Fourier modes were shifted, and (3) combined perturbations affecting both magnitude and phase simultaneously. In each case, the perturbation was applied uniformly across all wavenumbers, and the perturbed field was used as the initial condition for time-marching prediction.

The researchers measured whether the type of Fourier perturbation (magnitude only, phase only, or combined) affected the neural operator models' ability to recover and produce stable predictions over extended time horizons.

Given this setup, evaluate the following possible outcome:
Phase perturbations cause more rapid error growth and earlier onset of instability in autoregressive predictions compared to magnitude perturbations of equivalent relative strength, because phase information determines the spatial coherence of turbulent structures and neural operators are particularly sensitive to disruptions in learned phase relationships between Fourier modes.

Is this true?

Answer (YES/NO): NO